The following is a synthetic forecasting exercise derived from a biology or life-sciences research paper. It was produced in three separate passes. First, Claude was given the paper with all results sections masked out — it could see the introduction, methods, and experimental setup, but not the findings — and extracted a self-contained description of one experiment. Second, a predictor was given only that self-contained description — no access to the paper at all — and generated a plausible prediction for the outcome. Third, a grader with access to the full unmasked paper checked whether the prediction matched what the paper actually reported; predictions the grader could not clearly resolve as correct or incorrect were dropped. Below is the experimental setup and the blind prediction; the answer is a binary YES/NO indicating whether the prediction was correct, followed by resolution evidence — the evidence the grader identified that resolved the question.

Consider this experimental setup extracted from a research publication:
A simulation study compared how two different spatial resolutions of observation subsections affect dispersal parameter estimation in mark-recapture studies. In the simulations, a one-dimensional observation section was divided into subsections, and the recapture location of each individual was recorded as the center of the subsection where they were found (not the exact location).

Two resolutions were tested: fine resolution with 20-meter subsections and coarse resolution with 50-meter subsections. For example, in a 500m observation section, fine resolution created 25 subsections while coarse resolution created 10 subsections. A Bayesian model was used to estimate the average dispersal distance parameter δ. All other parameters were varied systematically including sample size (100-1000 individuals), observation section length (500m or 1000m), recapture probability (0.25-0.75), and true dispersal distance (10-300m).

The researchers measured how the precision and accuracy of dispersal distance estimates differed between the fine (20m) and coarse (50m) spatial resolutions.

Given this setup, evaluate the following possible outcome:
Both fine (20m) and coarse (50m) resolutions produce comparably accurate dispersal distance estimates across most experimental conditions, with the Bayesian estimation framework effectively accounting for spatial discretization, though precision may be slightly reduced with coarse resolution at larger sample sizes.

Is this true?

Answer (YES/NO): NO